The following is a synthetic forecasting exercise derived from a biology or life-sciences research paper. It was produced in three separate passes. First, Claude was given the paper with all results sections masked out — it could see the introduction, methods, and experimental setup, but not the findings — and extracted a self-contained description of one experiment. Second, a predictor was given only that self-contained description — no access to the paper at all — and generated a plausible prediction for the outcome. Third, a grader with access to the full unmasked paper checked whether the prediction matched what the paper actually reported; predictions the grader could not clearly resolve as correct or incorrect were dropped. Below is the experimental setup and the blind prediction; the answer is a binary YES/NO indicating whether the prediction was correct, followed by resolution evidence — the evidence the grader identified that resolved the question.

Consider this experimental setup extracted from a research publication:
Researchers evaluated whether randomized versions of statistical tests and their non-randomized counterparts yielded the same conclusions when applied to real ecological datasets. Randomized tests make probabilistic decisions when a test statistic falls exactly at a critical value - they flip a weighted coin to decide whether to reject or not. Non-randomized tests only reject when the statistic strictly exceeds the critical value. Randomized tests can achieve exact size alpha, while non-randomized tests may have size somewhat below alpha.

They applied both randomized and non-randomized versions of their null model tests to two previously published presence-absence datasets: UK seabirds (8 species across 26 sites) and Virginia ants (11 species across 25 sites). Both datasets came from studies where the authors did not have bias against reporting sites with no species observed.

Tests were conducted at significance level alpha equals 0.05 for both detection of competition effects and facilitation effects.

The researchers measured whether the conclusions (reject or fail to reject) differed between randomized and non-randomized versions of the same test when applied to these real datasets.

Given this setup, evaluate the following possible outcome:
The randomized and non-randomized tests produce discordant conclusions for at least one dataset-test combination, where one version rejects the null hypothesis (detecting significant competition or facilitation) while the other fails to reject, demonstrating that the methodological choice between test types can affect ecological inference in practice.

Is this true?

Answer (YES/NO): YES